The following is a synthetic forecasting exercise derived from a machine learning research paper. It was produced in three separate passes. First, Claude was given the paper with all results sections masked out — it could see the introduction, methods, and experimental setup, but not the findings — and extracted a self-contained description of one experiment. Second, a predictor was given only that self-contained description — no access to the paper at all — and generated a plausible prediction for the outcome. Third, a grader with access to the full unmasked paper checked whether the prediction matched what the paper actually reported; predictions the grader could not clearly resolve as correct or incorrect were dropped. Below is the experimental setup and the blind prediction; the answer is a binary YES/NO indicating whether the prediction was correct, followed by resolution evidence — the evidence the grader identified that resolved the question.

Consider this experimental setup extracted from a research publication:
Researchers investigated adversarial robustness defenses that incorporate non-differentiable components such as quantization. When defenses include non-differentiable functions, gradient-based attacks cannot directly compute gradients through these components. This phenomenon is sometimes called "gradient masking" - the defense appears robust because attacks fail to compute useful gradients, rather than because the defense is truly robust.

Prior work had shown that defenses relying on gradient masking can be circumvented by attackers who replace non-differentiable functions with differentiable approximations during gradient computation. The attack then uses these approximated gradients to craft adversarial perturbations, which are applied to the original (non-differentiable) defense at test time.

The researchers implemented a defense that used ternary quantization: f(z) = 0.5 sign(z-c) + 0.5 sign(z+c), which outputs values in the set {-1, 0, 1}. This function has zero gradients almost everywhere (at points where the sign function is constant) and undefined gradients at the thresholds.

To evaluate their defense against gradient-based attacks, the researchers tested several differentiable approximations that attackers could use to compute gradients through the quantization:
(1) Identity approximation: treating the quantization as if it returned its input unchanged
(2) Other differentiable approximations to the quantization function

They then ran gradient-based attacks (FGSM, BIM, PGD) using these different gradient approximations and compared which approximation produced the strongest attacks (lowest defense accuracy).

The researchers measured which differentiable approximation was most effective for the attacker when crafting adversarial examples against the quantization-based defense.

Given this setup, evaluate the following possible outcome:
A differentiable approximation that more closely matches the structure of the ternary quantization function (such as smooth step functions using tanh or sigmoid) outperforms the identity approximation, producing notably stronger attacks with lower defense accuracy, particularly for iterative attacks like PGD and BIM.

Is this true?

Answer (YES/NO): NO